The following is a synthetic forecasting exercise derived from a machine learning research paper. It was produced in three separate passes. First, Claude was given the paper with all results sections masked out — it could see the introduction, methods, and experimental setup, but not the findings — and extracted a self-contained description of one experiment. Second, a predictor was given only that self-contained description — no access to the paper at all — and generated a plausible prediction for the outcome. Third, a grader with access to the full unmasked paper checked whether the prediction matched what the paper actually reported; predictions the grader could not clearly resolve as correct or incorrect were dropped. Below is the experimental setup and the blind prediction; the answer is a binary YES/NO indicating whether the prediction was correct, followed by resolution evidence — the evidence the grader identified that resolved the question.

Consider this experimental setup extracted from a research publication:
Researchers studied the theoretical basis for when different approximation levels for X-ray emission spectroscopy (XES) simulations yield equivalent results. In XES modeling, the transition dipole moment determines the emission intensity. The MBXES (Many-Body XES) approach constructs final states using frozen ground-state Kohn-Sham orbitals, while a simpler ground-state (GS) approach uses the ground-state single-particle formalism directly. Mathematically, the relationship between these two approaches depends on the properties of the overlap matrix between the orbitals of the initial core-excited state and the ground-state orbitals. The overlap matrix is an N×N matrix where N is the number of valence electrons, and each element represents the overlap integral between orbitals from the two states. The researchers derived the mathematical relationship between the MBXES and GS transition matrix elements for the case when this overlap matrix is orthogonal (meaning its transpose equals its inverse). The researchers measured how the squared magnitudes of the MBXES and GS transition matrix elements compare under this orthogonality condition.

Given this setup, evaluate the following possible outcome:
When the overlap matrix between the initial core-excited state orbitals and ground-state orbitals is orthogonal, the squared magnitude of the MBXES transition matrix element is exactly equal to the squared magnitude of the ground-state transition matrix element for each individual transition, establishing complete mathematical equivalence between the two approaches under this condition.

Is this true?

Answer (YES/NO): YES